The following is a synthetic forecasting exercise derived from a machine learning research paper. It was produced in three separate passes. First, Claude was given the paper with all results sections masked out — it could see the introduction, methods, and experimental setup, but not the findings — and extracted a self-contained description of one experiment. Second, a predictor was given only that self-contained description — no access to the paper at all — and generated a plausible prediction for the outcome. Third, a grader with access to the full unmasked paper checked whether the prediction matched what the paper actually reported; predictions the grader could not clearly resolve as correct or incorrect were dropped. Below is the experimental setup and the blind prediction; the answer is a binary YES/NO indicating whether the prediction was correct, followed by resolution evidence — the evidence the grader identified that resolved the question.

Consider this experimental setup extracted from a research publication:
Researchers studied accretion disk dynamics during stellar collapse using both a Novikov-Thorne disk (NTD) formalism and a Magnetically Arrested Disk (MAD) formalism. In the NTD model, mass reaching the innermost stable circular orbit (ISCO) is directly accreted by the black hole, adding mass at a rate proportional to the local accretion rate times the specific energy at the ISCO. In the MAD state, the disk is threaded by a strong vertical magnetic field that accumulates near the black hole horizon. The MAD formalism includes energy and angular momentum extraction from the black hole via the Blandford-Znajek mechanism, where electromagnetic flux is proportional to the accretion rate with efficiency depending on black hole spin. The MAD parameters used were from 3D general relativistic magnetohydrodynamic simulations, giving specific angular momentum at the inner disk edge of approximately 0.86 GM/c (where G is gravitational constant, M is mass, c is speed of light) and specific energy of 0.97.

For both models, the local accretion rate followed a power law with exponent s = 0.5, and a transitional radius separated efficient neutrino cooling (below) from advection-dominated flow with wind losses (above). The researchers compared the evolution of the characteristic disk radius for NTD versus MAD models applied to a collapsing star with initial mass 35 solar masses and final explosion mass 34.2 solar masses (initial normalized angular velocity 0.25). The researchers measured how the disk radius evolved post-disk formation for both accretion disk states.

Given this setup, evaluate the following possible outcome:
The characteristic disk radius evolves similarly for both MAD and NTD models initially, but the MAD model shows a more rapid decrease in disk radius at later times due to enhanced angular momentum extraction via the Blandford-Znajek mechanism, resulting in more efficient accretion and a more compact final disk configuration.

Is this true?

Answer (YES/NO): NO